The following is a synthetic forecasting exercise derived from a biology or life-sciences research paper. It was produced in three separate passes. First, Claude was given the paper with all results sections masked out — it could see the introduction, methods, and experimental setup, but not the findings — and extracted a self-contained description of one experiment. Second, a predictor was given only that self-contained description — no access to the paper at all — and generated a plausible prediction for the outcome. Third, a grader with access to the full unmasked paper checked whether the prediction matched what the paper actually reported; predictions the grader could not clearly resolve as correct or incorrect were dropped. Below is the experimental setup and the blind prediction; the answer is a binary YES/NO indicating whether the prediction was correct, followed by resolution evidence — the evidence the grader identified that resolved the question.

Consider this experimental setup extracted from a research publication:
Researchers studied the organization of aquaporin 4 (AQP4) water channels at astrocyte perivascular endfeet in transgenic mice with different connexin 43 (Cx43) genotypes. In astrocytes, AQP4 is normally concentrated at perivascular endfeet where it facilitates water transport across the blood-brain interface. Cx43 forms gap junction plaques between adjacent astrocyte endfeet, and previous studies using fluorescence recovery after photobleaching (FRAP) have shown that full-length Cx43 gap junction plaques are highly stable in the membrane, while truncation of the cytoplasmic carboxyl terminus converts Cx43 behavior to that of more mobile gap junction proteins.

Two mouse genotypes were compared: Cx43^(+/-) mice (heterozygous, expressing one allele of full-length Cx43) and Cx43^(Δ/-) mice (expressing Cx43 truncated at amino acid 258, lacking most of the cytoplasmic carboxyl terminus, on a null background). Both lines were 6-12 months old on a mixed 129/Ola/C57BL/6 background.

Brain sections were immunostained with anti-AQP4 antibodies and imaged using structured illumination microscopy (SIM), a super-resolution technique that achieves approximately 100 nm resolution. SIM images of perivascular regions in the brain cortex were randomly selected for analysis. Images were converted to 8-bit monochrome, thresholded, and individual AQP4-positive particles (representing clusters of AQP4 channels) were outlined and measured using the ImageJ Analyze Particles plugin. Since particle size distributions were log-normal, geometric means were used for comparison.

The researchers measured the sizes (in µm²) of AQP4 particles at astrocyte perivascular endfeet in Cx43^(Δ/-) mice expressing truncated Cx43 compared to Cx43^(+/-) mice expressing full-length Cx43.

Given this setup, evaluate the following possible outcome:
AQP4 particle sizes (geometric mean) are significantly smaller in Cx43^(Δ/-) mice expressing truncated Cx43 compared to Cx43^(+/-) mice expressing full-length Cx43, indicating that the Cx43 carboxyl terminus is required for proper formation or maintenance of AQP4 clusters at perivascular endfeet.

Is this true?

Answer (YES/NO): NO